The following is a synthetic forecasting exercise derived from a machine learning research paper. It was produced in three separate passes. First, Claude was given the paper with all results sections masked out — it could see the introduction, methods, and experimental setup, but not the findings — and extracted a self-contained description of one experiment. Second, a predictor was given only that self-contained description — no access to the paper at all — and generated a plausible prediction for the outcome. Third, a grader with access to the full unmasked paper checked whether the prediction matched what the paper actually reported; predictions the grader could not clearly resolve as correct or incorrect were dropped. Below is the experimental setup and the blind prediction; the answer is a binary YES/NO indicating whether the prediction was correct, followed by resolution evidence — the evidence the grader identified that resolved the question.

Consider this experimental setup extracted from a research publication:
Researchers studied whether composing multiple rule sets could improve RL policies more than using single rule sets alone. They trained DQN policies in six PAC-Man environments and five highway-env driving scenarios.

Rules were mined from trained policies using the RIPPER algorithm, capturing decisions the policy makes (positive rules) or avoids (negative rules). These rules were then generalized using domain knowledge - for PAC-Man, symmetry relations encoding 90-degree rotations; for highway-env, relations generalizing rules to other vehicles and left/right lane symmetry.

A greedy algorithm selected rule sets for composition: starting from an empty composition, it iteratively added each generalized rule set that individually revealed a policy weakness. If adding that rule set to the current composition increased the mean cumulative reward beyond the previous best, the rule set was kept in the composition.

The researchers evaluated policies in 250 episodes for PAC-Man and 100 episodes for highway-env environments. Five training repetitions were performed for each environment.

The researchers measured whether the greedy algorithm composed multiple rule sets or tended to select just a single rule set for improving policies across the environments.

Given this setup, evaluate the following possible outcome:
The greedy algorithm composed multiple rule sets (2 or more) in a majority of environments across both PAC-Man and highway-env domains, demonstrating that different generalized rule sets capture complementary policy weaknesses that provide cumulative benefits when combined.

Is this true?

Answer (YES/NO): YES